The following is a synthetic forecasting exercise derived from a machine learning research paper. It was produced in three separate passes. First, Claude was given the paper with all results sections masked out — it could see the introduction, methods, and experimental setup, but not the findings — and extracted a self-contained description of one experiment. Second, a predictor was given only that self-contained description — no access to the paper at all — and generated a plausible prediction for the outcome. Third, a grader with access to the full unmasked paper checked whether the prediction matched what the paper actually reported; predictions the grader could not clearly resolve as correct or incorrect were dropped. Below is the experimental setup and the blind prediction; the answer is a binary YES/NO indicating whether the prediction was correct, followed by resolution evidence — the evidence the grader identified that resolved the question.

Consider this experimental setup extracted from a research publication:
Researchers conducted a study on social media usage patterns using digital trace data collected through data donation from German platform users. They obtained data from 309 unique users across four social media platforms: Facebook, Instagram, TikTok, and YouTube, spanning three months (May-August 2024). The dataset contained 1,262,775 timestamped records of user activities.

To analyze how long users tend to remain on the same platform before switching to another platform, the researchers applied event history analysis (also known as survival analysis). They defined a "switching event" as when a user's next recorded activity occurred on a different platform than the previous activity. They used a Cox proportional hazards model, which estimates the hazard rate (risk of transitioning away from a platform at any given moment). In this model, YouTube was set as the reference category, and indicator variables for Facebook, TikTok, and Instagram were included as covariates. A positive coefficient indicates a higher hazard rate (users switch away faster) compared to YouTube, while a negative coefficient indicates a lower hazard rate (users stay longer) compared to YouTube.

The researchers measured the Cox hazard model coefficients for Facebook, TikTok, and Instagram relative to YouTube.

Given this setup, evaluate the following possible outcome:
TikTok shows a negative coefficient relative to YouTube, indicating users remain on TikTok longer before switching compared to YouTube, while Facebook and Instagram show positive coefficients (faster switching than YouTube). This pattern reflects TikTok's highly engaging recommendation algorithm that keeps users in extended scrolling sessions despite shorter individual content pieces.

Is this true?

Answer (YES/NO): YES